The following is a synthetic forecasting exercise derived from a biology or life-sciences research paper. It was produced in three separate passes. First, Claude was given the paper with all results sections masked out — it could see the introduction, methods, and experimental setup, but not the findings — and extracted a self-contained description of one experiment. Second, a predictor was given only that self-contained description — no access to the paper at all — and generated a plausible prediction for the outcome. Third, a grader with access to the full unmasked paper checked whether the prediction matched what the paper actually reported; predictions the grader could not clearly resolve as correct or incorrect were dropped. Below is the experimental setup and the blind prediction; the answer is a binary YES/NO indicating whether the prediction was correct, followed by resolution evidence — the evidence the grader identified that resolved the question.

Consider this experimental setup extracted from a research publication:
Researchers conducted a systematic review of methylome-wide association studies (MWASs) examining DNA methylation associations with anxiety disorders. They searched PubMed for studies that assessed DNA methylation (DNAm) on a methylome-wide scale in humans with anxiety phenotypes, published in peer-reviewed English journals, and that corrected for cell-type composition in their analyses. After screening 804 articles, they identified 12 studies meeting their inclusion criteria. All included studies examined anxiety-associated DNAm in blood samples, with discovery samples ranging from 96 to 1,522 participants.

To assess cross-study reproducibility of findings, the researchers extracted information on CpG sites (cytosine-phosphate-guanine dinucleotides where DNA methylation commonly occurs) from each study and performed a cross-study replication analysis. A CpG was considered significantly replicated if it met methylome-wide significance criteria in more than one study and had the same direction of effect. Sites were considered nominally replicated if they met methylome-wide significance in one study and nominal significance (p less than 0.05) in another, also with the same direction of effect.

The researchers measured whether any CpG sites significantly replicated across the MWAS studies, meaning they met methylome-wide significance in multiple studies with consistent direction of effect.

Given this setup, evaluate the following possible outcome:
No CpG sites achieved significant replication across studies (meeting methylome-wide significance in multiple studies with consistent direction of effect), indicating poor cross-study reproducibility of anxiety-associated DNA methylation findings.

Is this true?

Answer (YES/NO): YES